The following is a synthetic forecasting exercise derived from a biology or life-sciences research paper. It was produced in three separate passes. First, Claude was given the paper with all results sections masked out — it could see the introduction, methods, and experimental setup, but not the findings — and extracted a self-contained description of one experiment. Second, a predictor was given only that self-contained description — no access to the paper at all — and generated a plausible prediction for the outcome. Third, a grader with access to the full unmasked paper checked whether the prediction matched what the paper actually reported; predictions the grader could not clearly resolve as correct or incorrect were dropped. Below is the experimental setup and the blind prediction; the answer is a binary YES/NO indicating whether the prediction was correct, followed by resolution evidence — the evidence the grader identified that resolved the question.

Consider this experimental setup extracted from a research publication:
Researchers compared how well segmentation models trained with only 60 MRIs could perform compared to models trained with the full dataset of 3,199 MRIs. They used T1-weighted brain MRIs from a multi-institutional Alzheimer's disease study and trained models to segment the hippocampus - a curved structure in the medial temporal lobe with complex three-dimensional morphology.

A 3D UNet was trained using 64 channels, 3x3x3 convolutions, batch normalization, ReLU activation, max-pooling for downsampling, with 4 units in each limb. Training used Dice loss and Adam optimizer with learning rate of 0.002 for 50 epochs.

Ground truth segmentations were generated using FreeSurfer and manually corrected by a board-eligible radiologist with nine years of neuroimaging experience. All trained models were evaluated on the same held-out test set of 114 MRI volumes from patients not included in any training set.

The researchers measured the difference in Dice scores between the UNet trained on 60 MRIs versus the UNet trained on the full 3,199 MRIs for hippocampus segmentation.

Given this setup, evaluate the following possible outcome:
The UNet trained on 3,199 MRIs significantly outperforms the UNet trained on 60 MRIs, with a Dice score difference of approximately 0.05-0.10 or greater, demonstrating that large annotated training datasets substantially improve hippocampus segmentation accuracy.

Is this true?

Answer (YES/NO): YES